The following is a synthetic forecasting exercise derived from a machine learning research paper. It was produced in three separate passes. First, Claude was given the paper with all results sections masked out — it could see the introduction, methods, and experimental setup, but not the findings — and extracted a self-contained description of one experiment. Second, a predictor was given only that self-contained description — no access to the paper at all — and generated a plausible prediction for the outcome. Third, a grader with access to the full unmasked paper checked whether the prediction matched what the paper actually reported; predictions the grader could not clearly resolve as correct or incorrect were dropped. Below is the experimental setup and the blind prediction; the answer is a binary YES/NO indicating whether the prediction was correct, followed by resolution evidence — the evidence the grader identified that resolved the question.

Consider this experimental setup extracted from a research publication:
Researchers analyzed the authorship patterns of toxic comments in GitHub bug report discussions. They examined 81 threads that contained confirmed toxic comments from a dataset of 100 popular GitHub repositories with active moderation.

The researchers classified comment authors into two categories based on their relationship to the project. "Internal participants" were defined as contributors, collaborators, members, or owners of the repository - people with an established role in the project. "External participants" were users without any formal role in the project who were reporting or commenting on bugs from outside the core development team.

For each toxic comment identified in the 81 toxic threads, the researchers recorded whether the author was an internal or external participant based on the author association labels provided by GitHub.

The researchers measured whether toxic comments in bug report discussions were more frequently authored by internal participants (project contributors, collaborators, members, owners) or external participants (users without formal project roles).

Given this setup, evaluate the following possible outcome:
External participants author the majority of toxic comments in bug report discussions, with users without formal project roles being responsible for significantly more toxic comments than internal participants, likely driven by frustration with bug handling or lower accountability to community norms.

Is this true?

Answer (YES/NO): YES